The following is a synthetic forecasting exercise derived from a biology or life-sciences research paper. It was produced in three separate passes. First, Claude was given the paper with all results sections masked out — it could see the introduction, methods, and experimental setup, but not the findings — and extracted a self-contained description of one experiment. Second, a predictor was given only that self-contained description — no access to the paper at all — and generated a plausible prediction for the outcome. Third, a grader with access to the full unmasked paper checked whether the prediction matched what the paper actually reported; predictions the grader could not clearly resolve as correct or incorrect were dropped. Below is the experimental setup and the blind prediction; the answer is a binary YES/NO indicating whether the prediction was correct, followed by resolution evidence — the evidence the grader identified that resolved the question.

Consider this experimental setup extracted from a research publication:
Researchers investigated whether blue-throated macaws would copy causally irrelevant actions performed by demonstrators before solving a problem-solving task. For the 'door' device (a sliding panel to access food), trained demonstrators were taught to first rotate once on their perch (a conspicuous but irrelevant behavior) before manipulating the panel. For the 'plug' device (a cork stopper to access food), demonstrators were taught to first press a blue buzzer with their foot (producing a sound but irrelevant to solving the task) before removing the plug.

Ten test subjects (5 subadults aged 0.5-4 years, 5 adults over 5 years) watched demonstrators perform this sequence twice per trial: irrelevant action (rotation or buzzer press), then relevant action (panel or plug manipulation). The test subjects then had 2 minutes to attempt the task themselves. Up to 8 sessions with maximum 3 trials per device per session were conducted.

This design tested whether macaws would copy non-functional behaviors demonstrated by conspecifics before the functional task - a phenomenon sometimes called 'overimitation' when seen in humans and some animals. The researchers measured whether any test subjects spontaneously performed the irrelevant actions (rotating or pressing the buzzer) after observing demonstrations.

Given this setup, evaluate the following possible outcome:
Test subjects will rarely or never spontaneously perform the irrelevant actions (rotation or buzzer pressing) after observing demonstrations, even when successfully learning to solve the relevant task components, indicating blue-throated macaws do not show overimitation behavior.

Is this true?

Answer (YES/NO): NO